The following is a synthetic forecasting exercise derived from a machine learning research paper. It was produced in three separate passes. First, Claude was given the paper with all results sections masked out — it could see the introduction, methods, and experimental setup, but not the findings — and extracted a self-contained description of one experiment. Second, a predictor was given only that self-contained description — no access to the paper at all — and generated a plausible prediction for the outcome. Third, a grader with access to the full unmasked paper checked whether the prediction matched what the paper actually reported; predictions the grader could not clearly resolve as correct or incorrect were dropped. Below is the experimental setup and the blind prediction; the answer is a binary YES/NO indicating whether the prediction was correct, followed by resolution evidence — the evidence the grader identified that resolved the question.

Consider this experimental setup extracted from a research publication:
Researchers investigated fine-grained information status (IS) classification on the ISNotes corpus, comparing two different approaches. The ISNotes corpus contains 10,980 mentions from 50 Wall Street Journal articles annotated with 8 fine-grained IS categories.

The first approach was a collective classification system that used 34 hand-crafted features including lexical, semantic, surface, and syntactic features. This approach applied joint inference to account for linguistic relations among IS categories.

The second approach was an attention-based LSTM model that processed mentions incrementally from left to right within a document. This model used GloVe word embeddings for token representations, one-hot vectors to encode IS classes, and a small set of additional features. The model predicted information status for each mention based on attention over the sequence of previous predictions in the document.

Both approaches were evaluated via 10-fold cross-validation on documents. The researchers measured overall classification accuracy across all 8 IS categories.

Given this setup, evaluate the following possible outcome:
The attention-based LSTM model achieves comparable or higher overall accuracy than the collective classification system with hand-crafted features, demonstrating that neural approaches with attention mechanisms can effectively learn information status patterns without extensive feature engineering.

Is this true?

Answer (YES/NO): YES